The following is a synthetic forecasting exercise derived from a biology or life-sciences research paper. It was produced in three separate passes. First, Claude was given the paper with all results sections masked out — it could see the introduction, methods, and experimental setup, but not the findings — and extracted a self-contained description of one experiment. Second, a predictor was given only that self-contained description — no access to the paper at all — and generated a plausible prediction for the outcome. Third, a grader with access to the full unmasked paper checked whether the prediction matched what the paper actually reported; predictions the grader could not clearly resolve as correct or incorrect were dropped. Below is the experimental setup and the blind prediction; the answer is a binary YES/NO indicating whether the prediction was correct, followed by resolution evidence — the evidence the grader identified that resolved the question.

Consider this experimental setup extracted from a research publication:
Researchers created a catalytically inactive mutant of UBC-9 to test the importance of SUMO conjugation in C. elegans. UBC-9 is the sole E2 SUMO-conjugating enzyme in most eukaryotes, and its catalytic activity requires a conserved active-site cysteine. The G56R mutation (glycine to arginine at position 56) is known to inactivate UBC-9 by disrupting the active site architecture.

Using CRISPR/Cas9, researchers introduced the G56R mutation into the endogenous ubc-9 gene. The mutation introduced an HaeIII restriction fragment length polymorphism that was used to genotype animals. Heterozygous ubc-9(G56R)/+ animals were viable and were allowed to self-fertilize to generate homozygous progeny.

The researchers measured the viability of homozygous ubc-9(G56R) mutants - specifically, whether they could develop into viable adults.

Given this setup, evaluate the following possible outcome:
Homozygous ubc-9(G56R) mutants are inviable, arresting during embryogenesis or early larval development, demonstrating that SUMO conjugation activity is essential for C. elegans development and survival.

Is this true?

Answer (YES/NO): NO